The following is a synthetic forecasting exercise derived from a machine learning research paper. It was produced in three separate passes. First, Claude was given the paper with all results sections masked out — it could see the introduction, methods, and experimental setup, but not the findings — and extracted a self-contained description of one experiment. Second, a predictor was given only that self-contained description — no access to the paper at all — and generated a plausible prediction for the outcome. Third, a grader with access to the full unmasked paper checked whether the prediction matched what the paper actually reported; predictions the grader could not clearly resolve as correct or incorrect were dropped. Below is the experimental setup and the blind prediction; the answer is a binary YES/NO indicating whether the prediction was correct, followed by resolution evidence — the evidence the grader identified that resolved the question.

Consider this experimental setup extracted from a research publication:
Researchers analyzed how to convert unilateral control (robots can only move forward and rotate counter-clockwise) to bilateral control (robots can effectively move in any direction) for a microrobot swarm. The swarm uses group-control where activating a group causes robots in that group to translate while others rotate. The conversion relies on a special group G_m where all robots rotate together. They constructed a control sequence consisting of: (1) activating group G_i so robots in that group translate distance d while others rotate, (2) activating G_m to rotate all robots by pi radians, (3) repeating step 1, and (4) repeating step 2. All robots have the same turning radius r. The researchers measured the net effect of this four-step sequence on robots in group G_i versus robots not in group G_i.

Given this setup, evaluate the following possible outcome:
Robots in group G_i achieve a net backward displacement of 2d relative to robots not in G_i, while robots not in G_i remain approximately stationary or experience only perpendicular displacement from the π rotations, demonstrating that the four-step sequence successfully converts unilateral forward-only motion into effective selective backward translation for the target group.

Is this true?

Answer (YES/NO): NO